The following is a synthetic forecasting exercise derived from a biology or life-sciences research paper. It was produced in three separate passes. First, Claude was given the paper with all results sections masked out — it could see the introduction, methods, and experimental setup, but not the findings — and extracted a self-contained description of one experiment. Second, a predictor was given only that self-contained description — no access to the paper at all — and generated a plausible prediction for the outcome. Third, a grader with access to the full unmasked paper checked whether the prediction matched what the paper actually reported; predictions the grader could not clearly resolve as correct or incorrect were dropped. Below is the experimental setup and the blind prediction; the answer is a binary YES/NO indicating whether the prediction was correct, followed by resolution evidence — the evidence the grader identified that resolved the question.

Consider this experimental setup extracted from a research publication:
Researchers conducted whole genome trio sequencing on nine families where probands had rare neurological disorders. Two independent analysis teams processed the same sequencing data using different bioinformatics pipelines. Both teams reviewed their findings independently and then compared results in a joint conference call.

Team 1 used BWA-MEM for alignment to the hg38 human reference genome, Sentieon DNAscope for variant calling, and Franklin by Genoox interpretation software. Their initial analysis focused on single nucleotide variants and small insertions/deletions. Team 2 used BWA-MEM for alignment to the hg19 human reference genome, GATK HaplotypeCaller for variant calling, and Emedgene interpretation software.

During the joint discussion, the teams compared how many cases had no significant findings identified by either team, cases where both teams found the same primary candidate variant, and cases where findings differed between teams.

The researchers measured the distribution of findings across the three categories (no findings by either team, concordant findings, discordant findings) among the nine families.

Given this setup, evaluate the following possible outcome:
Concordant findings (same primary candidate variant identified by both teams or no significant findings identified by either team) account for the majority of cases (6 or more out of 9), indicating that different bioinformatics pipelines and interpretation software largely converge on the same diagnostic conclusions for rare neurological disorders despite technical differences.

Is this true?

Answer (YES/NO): YES